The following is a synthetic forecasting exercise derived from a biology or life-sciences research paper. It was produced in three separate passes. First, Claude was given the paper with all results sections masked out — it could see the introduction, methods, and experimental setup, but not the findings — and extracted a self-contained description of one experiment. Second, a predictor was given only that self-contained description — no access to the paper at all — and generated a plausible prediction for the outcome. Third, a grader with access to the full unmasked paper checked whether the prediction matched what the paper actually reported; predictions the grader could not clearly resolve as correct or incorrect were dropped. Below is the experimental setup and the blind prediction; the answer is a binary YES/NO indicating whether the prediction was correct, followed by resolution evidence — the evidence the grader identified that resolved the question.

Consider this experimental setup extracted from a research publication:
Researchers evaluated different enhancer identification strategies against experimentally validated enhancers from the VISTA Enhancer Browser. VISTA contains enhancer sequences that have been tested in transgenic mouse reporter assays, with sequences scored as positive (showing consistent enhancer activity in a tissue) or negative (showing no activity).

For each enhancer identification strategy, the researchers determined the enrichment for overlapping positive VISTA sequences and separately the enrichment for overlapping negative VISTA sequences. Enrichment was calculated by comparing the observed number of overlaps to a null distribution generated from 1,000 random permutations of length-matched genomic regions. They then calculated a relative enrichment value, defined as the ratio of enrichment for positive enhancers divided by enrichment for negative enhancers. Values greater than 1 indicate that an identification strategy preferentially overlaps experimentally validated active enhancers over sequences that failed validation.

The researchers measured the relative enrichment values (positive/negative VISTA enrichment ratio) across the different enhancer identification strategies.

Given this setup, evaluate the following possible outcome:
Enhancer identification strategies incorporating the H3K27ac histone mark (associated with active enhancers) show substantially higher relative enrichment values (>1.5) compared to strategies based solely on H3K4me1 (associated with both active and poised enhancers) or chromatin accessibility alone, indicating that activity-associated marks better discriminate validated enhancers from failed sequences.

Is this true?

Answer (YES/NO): NO